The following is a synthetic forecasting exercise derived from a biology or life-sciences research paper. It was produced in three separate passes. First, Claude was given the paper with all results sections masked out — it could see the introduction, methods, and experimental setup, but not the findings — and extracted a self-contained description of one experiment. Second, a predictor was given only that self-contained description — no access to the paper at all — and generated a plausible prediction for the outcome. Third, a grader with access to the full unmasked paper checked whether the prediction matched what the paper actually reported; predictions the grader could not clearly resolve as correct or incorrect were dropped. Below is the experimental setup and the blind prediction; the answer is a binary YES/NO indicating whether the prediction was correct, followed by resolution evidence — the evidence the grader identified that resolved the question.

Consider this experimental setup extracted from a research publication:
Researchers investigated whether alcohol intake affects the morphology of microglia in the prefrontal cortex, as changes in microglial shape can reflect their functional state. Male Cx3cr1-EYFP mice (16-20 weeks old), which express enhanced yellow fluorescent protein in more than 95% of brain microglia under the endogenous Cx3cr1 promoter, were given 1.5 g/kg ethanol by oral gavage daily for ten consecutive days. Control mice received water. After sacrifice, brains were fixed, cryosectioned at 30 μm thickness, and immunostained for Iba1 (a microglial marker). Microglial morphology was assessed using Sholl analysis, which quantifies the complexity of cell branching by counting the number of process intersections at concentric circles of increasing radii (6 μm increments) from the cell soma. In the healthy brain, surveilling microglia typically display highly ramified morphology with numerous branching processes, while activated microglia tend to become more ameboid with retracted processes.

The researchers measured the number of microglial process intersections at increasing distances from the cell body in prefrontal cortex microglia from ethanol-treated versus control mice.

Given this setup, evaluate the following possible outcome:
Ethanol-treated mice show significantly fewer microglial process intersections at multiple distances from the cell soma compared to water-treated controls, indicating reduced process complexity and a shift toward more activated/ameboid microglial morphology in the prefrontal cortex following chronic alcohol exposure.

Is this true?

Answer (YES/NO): NO